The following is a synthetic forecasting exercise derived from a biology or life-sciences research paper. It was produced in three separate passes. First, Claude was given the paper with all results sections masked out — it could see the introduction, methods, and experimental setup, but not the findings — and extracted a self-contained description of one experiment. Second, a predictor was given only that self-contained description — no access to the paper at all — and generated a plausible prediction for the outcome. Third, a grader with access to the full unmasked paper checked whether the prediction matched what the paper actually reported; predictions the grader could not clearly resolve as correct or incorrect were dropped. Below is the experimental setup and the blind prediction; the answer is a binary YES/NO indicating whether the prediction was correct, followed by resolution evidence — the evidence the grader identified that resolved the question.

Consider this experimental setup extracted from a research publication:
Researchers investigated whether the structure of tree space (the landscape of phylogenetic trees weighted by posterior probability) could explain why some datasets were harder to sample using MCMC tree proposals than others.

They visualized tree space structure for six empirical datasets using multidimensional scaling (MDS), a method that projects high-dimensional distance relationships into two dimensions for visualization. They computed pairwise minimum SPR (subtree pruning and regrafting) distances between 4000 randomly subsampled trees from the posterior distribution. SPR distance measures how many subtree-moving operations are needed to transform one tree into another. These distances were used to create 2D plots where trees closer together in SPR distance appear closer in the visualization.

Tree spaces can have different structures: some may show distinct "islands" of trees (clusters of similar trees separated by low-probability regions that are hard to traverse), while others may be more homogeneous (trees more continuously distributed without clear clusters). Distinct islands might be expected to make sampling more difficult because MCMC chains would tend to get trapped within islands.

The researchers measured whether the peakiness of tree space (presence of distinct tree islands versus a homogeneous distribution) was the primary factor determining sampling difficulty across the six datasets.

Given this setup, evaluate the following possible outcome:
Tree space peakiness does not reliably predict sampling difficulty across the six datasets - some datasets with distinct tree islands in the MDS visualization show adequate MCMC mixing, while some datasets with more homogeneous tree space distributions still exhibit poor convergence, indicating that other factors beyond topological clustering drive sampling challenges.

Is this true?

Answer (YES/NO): YES